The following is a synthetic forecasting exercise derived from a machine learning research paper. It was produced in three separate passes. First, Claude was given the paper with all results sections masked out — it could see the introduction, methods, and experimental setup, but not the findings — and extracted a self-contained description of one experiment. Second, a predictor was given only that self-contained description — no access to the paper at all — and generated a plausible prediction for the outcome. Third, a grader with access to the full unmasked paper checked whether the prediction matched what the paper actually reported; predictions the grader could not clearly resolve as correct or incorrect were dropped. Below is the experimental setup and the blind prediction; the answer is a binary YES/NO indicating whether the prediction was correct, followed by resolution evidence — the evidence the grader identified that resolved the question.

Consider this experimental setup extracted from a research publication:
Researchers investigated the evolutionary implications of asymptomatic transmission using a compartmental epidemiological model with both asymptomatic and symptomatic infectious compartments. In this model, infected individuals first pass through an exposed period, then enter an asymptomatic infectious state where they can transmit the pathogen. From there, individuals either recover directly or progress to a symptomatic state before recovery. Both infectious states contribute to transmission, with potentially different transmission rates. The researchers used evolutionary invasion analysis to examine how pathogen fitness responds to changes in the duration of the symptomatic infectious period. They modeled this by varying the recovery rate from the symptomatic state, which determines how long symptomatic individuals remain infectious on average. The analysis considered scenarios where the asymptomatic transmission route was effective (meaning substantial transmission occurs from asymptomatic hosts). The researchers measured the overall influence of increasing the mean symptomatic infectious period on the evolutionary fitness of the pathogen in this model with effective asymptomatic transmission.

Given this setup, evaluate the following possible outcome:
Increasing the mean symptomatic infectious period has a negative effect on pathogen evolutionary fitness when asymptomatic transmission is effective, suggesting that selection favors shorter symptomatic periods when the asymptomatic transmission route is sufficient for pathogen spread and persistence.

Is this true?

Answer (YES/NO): NO